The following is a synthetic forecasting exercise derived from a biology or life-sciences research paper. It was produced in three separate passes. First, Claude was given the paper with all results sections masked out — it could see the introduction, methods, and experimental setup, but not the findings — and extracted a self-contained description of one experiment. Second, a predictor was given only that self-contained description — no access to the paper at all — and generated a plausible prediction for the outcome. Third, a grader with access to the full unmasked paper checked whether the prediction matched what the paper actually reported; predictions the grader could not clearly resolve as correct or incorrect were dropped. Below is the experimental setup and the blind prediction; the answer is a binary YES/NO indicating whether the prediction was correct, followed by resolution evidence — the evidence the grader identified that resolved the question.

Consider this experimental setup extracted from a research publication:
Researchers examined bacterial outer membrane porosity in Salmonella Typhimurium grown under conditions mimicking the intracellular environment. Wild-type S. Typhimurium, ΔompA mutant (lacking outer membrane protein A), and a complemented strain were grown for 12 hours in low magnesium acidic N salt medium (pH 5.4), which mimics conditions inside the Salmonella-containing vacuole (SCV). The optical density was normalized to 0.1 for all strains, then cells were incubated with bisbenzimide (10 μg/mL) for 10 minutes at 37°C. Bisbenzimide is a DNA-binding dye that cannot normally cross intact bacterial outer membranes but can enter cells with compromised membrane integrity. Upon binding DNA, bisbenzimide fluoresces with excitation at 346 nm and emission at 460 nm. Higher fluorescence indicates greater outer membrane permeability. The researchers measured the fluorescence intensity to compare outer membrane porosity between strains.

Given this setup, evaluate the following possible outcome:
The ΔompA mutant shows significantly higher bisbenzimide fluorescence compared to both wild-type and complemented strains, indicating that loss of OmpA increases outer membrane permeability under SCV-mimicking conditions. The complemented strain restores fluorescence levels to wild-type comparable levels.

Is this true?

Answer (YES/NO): YES